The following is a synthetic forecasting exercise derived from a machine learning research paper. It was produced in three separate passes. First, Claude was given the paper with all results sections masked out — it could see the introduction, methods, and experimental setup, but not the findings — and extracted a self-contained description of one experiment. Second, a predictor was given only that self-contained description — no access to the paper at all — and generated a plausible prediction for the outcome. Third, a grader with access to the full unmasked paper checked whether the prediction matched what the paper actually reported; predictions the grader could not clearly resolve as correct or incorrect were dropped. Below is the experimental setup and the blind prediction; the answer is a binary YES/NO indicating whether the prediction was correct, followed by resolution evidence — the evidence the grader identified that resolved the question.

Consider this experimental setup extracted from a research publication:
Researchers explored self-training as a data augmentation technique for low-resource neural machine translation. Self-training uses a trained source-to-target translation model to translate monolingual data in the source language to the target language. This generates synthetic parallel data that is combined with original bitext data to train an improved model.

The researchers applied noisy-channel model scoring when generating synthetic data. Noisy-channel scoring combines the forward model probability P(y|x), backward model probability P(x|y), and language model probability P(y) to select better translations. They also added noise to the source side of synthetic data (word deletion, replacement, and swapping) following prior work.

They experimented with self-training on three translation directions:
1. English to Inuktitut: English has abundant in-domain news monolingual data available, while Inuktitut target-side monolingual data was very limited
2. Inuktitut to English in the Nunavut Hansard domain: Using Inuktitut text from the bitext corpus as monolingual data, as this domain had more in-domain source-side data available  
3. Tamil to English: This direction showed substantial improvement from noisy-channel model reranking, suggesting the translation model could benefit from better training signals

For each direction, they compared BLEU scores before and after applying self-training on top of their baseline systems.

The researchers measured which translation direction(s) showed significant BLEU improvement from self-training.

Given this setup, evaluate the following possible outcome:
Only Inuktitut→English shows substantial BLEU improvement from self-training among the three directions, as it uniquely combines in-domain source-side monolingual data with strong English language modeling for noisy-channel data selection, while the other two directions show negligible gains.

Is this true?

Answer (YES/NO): NO